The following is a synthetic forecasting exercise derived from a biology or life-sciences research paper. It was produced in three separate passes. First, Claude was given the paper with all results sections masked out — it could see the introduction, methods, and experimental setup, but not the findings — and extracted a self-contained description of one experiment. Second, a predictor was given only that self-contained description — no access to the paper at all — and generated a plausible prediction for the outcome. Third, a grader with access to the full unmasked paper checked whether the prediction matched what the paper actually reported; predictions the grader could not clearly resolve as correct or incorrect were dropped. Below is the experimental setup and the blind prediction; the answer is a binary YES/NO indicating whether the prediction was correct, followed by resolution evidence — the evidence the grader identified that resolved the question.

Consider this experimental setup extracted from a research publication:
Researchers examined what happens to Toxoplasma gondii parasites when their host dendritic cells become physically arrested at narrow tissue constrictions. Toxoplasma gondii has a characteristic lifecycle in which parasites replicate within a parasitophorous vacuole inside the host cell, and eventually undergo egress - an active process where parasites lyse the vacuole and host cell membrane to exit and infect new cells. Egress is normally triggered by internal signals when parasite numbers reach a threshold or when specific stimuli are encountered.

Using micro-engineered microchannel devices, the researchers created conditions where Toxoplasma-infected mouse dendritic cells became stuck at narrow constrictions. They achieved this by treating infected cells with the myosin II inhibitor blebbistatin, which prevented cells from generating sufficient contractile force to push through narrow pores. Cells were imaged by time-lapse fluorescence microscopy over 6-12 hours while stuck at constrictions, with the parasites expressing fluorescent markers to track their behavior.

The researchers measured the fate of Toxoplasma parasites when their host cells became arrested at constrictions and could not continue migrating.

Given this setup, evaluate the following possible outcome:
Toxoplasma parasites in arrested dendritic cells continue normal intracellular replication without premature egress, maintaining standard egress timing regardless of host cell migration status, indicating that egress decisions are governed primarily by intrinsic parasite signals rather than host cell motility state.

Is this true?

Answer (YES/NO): NO